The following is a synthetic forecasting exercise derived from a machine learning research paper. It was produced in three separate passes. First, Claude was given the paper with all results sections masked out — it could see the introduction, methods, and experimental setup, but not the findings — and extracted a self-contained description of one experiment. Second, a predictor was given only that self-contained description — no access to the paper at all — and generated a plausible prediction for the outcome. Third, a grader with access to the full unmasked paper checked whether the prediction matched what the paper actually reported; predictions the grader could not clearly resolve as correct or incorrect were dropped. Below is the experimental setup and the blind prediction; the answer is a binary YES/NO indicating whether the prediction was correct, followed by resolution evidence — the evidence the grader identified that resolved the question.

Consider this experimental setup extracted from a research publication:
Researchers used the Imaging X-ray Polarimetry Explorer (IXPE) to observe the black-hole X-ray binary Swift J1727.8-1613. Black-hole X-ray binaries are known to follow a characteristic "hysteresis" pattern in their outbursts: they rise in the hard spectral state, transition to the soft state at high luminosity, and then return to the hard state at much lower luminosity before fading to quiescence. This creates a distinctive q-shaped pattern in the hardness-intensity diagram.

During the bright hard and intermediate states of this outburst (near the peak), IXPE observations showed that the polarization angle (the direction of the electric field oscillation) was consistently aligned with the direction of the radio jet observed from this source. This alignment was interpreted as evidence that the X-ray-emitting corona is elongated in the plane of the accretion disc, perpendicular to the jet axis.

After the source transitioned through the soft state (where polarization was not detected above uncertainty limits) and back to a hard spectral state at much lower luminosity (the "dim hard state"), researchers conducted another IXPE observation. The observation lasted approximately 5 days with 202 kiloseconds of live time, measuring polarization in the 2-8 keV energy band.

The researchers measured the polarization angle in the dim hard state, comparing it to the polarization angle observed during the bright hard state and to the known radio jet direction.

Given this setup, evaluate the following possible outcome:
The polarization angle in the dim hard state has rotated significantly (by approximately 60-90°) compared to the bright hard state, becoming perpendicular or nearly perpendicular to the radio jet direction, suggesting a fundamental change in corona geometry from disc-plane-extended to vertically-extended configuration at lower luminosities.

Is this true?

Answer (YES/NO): NO